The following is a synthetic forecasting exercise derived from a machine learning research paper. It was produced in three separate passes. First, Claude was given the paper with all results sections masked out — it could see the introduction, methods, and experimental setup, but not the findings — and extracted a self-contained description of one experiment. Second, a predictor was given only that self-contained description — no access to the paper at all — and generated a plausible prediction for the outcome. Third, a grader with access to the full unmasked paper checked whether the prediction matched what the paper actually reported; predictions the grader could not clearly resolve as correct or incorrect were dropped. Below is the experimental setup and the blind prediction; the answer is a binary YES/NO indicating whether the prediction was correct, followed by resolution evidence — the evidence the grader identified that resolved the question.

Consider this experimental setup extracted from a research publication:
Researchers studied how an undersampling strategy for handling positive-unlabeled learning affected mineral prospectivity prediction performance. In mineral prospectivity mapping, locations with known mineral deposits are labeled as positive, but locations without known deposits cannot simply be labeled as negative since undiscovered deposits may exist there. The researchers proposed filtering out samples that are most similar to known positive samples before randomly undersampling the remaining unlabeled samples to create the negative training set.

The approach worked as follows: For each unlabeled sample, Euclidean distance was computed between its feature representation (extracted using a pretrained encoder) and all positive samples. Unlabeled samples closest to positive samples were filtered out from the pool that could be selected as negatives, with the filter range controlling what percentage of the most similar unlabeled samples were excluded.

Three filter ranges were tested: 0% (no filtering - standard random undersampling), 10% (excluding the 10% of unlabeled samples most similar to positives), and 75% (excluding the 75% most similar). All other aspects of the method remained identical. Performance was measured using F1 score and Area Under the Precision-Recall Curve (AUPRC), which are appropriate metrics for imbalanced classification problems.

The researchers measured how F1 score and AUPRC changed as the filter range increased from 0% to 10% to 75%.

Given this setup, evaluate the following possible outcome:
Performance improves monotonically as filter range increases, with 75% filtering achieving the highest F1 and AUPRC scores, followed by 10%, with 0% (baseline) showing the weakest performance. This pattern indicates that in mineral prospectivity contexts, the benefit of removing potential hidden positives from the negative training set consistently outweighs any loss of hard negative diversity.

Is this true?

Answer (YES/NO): NO